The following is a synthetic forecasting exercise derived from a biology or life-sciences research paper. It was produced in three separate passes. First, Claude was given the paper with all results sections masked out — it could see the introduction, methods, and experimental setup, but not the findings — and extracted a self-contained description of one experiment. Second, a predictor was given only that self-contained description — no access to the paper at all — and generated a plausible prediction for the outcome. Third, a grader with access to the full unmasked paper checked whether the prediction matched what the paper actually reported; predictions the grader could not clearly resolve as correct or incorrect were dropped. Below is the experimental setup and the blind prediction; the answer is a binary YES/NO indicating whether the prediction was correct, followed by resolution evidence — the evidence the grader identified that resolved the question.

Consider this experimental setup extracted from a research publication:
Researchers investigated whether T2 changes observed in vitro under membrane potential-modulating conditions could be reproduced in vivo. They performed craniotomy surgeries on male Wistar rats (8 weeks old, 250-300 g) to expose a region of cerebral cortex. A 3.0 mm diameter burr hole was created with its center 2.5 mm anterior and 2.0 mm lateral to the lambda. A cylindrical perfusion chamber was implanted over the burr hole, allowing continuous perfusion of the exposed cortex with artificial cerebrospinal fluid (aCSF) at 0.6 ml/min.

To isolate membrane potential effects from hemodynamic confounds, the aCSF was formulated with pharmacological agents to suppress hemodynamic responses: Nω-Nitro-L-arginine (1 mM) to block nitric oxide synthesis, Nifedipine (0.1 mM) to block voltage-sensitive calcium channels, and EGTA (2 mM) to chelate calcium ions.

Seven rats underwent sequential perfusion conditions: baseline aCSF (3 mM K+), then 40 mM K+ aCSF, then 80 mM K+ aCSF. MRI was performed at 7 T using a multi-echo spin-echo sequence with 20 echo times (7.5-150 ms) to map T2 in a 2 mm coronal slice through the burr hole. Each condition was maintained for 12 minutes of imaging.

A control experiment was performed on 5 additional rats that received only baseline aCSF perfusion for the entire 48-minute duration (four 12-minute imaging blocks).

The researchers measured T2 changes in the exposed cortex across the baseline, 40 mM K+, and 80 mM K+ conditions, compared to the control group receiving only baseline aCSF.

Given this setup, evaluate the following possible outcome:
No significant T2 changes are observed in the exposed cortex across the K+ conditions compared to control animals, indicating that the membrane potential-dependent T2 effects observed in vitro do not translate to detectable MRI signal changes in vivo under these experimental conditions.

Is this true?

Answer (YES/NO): NO